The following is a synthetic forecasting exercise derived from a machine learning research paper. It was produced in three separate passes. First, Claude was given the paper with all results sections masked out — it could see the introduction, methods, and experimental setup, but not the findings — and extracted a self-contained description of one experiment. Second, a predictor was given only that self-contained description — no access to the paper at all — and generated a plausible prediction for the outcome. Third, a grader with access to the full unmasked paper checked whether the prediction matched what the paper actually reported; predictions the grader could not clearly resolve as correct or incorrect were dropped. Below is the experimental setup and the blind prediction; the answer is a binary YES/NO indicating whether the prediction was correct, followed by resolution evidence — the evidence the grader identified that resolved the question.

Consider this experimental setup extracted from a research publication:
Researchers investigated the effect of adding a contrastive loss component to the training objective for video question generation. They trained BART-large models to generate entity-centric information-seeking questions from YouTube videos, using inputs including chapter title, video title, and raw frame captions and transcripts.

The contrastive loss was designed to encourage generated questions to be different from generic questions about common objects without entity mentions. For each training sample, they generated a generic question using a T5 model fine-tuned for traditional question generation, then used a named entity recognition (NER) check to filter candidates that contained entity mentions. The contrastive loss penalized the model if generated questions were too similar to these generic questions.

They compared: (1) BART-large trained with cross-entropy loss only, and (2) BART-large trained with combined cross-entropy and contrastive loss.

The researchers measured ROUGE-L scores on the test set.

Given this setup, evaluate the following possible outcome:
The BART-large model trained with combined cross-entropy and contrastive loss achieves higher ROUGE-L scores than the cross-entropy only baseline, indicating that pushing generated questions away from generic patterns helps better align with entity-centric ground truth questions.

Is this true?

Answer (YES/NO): YES